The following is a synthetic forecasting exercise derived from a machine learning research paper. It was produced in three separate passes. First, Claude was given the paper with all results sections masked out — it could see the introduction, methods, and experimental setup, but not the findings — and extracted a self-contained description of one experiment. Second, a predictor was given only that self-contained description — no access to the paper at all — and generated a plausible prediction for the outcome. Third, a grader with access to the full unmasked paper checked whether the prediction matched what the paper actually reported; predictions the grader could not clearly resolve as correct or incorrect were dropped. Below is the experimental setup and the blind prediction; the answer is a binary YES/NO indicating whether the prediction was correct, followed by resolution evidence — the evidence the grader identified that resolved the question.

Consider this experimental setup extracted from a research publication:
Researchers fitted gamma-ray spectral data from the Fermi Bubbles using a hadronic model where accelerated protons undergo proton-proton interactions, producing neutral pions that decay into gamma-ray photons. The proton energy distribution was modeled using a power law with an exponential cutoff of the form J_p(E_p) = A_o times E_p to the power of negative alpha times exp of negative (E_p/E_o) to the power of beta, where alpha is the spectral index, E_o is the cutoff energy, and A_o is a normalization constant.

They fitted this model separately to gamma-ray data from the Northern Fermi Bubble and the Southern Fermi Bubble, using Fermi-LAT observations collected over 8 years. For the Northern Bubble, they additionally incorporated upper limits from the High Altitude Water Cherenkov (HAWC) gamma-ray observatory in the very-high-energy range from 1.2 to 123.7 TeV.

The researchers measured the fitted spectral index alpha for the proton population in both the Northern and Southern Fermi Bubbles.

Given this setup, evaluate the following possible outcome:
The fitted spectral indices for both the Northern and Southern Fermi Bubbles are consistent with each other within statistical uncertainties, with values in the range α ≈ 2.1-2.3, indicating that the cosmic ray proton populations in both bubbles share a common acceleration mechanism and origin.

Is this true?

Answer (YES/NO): NO